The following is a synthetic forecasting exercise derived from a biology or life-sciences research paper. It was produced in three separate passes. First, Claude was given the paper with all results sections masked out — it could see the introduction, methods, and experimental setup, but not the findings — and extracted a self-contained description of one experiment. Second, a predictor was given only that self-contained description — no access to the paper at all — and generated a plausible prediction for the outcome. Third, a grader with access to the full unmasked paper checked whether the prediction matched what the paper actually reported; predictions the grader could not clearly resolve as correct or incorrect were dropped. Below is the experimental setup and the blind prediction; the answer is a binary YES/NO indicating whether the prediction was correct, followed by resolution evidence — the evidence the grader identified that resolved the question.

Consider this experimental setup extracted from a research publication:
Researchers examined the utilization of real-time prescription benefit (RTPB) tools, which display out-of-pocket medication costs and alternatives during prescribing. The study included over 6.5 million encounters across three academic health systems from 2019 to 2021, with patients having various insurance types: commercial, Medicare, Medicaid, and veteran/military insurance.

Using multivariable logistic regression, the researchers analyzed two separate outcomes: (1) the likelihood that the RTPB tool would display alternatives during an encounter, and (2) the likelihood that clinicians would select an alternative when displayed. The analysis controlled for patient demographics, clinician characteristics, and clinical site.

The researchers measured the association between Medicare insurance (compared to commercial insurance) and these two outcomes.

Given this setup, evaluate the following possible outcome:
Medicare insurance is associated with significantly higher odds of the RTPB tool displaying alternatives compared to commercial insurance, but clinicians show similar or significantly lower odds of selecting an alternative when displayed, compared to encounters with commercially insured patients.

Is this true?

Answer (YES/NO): NO